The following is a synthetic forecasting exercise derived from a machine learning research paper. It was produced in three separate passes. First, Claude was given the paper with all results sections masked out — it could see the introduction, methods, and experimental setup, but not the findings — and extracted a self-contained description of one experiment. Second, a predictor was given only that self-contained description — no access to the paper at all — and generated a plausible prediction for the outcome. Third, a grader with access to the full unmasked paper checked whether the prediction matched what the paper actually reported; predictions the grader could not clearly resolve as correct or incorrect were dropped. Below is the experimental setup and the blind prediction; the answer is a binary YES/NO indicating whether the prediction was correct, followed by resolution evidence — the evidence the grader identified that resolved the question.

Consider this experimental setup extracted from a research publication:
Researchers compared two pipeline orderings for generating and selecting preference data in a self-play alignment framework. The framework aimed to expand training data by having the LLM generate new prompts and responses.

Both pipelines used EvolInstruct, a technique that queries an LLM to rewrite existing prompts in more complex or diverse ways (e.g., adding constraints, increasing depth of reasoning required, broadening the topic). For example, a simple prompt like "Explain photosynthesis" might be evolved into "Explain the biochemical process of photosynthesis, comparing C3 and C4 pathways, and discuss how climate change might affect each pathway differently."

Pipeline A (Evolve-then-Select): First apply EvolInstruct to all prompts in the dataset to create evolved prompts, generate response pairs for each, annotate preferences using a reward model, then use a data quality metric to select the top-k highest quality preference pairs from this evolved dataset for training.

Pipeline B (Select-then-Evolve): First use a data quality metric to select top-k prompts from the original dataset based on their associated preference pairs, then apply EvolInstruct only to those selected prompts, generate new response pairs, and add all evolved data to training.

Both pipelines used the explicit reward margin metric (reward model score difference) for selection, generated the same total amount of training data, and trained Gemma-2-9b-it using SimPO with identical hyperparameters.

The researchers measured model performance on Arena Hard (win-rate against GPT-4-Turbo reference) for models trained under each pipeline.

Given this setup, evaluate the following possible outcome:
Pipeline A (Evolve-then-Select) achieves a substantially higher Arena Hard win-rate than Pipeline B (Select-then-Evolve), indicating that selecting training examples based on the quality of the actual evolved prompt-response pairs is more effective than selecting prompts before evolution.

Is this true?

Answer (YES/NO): NO